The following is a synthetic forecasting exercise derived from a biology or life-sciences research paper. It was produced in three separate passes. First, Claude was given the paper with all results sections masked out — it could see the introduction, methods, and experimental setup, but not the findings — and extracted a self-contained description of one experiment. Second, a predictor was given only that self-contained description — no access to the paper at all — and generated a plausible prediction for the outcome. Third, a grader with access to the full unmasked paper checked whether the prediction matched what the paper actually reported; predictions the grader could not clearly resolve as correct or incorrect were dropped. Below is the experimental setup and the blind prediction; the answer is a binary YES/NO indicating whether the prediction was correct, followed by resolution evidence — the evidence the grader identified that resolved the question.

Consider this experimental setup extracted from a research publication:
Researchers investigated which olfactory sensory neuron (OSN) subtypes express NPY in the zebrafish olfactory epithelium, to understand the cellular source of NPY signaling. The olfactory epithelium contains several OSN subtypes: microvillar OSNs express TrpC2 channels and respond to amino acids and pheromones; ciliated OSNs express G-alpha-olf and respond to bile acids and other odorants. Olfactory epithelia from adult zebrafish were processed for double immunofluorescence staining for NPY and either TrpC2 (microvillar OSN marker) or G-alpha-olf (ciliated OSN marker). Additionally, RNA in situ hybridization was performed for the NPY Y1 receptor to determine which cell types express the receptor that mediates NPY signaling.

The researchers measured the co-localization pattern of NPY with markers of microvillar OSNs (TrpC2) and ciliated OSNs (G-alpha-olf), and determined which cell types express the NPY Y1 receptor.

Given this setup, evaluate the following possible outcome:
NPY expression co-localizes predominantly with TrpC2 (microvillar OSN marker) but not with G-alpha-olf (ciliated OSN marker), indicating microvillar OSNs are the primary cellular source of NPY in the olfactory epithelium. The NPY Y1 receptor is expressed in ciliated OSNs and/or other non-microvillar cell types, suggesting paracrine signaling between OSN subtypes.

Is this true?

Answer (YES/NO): NO